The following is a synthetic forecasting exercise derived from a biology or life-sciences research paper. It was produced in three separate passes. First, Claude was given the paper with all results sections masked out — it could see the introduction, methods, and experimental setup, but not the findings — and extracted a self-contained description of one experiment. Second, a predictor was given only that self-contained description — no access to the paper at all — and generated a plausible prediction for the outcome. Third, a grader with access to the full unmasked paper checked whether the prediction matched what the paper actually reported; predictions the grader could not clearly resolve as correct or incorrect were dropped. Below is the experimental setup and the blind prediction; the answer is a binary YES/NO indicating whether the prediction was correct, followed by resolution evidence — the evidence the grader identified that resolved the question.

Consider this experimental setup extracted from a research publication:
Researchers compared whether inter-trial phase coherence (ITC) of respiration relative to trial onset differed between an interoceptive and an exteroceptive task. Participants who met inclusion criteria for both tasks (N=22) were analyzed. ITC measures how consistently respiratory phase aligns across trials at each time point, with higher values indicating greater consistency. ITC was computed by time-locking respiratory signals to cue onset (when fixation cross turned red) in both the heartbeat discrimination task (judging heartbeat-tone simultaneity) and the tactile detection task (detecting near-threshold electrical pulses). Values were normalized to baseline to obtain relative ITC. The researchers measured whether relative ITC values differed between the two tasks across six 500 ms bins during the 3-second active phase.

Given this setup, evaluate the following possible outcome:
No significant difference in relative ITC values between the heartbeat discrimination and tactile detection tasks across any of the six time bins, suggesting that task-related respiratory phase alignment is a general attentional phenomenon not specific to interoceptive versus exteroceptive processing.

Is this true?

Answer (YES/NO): YES